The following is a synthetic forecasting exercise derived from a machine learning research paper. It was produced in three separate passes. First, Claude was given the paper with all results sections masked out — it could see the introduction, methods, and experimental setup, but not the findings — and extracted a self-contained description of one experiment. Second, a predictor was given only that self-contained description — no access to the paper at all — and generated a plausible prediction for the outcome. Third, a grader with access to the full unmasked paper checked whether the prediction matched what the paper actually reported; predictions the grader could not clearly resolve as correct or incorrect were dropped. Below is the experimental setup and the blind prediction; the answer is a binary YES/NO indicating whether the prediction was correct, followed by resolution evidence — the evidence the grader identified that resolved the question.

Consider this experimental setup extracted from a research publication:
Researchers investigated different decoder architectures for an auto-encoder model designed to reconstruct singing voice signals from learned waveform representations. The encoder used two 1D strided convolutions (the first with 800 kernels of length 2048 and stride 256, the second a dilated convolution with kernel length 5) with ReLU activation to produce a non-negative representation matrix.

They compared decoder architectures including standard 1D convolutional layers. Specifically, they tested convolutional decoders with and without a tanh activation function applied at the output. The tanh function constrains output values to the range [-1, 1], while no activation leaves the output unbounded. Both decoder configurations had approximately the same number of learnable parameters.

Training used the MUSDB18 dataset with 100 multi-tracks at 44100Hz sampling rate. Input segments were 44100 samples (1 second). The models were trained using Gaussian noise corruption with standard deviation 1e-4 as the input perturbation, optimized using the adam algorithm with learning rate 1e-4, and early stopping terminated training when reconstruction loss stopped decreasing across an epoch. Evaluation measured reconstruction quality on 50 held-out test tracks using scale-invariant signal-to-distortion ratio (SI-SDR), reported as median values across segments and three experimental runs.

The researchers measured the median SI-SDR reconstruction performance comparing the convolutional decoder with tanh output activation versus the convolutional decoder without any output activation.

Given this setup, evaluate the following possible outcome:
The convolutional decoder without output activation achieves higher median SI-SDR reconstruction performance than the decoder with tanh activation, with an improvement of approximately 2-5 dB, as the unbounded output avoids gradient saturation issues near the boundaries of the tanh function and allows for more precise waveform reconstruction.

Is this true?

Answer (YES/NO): NO